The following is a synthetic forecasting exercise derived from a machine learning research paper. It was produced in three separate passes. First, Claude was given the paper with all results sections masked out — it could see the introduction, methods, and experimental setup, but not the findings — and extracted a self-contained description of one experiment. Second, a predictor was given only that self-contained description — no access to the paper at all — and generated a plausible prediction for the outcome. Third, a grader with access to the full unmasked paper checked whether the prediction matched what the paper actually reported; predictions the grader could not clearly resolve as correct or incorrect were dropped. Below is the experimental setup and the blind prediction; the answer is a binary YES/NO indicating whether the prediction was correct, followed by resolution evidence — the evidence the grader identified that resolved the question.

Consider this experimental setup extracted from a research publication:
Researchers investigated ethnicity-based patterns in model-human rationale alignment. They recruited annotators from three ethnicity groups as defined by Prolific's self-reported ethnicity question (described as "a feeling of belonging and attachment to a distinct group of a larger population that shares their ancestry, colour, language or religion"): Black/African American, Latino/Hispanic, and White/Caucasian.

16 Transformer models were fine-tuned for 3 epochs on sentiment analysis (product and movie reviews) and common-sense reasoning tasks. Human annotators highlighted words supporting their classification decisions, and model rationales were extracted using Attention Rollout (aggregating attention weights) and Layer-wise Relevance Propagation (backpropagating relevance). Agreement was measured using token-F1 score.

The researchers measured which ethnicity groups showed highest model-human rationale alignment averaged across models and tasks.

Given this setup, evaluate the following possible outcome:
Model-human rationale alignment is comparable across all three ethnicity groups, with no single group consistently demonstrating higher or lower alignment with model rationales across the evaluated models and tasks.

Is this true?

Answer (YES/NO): NO